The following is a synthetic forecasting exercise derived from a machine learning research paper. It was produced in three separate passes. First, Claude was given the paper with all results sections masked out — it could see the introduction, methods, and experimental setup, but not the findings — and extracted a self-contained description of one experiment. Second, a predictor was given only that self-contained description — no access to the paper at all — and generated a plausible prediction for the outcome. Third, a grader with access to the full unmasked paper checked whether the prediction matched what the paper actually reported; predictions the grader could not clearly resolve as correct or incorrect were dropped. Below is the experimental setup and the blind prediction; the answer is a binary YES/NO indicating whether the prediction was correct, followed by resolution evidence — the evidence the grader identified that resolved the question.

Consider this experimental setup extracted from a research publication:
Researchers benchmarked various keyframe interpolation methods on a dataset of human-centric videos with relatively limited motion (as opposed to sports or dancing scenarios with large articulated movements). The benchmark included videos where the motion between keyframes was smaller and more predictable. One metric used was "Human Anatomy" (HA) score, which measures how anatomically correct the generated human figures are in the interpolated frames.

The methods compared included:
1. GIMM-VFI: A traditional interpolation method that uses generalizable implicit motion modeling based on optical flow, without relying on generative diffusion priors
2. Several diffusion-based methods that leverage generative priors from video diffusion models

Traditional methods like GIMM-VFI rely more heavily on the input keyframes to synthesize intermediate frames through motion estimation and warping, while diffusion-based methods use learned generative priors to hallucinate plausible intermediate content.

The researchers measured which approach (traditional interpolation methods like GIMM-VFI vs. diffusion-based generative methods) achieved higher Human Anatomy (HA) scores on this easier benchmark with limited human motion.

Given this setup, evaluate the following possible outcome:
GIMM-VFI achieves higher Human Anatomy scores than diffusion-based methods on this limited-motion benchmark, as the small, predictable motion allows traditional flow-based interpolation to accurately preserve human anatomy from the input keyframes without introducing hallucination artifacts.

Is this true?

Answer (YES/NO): YES